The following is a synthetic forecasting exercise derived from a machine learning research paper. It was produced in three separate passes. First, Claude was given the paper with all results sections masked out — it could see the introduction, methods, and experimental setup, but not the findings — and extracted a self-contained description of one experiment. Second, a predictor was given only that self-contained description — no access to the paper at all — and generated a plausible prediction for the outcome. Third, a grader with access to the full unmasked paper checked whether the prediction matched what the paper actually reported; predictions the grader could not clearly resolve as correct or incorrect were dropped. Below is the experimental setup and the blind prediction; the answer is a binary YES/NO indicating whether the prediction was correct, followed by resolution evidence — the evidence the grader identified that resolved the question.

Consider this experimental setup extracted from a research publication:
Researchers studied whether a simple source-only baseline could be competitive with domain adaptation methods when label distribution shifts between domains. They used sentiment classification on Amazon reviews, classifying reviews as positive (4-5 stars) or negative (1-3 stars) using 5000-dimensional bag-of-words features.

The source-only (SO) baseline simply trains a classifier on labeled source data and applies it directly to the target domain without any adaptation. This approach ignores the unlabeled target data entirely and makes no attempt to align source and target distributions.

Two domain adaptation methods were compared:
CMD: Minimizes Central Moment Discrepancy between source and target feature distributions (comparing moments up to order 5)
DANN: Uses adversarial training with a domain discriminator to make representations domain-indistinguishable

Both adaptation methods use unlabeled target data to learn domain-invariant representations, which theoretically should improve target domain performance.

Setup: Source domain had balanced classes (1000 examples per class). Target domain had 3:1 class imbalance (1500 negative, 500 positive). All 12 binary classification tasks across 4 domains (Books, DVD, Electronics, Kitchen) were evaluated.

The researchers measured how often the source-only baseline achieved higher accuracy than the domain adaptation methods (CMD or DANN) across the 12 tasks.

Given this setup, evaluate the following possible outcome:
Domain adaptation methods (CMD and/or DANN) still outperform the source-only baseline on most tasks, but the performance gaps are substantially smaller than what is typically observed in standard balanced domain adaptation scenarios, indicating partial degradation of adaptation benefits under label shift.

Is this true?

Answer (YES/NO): NO